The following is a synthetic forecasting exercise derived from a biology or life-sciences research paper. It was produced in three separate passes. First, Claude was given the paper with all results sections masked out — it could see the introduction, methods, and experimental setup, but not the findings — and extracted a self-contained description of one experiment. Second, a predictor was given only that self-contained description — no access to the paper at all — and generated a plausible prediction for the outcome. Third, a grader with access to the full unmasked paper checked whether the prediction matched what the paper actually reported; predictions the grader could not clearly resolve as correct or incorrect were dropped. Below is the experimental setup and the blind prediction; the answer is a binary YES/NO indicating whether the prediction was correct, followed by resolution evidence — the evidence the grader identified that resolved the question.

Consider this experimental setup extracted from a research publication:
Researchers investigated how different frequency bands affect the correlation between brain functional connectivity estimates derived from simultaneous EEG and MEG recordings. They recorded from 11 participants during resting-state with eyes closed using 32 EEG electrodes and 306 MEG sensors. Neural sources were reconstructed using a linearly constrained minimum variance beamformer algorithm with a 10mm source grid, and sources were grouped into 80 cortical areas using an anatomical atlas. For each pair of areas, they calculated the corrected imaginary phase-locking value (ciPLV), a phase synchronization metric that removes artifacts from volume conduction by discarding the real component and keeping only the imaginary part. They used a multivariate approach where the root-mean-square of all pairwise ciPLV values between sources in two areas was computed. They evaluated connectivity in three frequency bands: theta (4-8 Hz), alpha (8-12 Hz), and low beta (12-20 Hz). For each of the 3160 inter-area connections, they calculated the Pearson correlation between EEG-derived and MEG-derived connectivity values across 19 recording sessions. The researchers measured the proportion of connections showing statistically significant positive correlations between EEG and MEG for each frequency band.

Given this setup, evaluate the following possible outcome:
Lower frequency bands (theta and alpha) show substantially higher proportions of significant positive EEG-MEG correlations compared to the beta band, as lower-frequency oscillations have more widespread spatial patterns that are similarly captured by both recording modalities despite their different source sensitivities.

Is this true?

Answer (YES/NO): YES